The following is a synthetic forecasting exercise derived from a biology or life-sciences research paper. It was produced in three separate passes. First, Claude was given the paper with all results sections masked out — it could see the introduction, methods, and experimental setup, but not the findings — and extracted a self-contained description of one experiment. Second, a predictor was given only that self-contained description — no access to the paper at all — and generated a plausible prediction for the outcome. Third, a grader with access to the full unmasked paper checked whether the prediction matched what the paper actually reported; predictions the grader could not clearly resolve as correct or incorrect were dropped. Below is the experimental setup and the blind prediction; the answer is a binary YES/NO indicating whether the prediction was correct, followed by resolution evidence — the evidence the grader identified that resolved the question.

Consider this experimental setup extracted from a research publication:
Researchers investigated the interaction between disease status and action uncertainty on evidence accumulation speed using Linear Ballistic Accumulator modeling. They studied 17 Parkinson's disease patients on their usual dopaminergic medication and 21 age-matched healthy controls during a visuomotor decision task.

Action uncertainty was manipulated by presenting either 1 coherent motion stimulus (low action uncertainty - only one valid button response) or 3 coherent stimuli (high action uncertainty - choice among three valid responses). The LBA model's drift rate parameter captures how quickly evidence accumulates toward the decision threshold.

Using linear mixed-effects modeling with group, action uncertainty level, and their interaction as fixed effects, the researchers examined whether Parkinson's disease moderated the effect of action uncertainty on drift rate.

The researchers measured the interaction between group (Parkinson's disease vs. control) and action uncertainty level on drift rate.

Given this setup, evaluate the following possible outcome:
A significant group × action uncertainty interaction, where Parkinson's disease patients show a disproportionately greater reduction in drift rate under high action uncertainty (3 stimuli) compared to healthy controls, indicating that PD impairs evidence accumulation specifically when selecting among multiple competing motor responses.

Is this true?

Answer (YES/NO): NO